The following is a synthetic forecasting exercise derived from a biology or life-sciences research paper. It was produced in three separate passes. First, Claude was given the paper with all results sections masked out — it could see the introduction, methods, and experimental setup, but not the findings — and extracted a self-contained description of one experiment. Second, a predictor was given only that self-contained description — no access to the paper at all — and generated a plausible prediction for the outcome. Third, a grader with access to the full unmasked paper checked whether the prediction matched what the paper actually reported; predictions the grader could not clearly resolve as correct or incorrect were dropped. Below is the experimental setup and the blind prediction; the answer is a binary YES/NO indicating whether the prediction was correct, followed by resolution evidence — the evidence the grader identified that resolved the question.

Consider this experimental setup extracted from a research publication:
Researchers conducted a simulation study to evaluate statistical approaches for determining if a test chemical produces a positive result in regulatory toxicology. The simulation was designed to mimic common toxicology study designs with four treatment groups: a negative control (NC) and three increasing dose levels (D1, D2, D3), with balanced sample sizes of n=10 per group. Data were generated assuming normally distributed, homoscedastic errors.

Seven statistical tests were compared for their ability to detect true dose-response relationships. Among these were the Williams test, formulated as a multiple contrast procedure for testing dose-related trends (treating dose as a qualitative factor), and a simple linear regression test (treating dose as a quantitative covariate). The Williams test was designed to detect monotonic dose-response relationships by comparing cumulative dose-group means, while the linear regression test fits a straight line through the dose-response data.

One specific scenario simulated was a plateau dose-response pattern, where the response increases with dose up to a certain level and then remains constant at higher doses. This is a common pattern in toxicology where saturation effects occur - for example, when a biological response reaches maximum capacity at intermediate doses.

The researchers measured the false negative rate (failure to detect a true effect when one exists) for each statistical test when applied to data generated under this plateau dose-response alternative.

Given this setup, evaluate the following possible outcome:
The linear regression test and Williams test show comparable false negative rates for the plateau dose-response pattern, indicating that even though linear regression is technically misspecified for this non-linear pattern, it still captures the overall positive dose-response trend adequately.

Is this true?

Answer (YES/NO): NO